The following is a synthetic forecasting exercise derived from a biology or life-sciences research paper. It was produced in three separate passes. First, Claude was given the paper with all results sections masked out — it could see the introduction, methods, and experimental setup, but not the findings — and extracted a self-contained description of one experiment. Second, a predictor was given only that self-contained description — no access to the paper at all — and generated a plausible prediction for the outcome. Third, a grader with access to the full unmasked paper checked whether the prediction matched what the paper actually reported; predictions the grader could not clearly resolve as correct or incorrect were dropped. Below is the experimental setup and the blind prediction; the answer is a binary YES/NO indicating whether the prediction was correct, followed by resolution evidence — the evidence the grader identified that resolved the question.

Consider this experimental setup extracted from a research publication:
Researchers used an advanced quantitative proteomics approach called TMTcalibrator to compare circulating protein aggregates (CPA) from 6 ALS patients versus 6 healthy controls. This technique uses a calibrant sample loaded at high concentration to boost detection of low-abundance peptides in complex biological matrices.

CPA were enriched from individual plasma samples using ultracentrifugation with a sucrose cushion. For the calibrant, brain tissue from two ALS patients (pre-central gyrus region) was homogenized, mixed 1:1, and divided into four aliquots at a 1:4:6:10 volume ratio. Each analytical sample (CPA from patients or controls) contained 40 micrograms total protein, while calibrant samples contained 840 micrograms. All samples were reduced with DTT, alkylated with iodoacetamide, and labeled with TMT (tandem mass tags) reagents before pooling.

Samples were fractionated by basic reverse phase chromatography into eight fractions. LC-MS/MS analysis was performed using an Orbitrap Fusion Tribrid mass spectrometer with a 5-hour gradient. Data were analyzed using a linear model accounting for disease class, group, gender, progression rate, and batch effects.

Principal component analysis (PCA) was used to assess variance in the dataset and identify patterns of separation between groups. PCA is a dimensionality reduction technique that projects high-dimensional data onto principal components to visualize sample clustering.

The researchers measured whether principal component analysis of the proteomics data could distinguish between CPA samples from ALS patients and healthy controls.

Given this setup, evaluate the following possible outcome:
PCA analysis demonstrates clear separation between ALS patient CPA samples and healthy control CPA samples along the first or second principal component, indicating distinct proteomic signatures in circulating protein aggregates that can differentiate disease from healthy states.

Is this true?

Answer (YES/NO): YES